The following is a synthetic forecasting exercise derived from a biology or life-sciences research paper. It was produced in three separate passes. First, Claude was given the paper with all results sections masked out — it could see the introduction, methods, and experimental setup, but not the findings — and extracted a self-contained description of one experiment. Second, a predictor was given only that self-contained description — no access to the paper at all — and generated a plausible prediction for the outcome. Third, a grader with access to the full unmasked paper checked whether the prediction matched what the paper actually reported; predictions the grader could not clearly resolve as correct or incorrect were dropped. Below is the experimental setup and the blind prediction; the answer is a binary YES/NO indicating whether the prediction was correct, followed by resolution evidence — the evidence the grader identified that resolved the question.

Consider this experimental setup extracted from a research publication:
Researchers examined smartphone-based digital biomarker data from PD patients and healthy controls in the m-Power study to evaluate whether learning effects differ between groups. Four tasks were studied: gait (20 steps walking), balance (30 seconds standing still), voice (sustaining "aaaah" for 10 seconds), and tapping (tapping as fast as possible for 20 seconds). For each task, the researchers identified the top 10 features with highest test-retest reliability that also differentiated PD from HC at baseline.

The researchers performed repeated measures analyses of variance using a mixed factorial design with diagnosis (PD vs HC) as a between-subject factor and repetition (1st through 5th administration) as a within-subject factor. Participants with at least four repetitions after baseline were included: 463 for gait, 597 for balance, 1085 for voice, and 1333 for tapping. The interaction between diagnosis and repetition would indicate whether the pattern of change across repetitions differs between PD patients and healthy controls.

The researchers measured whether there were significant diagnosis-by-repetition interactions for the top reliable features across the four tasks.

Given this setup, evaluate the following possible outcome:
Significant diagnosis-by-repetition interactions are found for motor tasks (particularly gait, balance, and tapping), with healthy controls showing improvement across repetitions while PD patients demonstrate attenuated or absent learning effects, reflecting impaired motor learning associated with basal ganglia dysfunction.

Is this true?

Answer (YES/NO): NO